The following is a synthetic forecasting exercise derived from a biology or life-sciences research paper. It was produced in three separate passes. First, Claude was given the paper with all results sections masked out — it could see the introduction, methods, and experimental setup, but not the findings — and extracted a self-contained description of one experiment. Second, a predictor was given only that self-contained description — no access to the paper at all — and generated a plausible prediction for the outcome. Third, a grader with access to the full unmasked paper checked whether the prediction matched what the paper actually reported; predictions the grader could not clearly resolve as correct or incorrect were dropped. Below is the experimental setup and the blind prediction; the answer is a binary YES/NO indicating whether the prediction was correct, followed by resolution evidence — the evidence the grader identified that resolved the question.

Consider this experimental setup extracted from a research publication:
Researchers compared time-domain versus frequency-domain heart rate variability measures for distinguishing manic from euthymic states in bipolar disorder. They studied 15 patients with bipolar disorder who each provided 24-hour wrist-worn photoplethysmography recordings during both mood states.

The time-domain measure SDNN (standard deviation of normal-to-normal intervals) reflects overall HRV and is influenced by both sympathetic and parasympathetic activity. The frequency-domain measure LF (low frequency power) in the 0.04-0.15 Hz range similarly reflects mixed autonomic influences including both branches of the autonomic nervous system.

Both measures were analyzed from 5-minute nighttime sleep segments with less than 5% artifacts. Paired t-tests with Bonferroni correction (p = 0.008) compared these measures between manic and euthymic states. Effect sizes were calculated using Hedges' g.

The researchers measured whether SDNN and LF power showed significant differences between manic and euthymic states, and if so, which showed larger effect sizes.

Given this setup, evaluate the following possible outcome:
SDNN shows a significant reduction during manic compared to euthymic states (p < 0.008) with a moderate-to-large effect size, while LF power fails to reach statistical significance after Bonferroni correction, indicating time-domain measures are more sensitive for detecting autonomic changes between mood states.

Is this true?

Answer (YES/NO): NO